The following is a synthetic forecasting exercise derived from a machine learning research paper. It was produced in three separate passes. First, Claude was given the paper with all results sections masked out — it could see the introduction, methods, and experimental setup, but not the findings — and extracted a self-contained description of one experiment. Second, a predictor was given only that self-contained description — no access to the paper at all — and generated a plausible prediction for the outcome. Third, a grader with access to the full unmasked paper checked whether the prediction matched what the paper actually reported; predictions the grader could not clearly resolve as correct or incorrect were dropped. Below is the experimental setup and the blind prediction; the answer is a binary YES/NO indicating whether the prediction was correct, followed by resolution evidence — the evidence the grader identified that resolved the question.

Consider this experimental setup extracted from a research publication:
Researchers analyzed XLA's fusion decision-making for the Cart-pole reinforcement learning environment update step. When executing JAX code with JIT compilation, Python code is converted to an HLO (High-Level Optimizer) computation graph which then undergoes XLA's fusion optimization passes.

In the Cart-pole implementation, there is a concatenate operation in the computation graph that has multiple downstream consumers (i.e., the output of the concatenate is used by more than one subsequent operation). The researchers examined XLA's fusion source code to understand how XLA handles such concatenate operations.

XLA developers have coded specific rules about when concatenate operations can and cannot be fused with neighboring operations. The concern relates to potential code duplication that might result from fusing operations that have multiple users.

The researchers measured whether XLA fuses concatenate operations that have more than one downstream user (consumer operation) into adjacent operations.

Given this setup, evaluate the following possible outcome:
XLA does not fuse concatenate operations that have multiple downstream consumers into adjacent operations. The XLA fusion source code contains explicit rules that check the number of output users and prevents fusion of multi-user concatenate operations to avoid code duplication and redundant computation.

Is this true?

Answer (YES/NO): YES